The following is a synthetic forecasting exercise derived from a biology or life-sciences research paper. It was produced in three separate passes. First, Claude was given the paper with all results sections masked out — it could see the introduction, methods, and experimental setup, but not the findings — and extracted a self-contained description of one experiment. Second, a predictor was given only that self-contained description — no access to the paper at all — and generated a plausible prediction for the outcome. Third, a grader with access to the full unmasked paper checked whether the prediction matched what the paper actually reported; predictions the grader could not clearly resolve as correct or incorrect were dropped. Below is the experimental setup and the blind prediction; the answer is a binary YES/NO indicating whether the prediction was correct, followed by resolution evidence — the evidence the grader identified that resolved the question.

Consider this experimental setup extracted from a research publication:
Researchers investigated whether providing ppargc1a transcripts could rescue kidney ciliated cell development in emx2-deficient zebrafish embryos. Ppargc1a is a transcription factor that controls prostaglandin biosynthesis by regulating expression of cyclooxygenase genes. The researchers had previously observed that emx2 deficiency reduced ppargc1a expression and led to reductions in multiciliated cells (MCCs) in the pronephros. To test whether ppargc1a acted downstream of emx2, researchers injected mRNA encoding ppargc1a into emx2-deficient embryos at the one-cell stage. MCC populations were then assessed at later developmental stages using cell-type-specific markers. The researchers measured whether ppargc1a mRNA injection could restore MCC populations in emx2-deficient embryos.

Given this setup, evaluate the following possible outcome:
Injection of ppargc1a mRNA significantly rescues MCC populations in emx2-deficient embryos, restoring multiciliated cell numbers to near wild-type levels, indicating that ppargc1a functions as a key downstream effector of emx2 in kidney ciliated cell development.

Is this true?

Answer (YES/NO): NO